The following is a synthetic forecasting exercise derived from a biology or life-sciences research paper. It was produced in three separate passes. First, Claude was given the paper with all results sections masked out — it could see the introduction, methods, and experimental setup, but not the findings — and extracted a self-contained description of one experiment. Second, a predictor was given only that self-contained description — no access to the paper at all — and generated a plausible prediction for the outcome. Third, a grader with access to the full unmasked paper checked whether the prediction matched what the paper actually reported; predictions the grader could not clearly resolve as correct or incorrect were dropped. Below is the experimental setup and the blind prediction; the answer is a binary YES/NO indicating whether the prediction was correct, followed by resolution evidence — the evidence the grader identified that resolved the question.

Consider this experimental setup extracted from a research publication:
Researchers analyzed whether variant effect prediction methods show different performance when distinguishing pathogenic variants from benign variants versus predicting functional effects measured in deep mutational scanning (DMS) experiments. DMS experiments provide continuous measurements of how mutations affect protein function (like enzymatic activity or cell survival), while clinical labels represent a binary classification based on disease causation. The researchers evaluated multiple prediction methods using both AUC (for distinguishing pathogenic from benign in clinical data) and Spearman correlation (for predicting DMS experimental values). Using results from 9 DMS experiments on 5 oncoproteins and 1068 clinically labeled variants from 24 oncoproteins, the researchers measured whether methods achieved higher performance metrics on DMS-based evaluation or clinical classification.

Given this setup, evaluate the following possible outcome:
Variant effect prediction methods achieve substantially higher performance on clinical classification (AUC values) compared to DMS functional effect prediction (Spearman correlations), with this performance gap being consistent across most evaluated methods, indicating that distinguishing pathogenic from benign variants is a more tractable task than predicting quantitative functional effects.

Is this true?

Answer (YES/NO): YES